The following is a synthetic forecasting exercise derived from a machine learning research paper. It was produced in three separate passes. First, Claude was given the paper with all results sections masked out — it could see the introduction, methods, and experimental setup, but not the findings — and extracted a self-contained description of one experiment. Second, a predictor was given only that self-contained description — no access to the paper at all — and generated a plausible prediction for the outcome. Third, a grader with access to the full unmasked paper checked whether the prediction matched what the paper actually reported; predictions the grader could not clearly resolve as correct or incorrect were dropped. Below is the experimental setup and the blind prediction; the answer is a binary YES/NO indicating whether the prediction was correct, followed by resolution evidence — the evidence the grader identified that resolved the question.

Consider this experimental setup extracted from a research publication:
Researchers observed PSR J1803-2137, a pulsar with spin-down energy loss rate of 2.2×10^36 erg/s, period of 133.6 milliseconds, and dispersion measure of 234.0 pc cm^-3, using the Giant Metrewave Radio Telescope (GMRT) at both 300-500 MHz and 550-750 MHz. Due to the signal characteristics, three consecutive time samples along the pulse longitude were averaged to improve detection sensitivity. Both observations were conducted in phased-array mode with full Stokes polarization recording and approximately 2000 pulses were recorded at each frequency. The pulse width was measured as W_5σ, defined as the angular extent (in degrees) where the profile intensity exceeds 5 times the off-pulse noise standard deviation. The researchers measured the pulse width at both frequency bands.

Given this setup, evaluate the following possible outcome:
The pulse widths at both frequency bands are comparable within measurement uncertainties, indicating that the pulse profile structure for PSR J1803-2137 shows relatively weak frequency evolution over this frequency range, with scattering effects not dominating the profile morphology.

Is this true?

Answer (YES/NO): NO